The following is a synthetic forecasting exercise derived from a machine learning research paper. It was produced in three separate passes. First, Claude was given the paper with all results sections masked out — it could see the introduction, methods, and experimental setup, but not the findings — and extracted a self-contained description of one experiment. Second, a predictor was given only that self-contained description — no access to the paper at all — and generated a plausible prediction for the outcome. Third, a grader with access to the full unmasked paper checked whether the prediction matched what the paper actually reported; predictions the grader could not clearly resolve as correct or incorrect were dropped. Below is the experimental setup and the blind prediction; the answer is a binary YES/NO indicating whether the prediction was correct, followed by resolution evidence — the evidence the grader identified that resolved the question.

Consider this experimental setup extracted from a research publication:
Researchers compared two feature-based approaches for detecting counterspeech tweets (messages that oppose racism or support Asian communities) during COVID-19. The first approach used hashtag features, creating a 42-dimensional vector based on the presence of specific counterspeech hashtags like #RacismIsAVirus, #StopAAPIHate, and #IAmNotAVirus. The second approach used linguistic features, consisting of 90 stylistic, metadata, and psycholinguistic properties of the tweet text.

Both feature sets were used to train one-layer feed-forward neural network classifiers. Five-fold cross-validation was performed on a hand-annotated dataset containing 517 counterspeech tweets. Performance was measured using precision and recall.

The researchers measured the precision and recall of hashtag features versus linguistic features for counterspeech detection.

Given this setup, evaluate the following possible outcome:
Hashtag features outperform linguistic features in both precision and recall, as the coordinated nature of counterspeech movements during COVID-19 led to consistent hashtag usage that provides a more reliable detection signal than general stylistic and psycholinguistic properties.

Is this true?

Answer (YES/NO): NO